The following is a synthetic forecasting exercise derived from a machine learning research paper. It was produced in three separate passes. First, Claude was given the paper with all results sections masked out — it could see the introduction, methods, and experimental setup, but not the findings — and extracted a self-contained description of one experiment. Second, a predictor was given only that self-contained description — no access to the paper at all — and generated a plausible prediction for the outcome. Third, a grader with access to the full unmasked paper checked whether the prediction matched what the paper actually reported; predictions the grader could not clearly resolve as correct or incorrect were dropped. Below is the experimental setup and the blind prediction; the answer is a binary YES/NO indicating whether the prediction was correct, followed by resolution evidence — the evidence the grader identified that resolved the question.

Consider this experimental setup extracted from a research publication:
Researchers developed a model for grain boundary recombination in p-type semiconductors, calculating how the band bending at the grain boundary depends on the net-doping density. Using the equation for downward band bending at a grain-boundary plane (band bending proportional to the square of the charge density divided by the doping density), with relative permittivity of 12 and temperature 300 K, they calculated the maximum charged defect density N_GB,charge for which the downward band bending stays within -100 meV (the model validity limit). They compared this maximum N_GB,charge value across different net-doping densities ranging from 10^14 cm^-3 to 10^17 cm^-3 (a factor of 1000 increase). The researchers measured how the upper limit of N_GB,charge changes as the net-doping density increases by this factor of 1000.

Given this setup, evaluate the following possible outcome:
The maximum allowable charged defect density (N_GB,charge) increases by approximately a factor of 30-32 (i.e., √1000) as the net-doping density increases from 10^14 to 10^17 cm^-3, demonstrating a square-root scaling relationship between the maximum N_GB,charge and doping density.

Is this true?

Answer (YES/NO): NO